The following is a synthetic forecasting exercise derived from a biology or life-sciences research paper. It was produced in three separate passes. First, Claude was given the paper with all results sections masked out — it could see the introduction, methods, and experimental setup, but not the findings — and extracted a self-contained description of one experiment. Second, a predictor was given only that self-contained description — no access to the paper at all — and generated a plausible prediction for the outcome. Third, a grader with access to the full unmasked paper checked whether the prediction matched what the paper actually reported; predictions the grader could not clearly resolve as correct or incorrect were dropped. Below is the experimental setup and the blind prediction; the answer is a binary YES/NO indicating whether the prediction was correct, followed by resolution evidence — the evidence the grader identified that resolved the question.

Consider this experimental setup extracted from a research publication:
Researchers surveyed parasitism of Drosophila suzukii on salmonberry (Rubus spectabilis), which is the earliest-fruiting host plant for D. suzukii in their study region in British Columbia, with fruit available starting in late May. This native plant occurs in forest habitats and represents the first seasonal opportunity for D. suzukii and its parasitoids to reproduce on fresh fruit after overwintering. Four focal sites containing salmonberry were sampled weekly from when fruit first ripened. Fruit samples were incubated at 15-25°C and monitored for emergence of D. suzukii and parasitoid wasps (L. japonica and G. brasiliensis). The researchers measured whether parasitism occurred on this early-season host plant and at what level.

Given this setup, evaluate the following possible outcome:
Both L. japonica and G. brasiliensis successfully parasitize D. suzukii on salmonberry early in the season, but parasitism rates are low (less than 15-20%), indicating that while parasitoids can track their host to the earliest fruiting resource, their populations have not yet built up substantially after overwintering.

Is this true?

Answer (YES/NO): NO